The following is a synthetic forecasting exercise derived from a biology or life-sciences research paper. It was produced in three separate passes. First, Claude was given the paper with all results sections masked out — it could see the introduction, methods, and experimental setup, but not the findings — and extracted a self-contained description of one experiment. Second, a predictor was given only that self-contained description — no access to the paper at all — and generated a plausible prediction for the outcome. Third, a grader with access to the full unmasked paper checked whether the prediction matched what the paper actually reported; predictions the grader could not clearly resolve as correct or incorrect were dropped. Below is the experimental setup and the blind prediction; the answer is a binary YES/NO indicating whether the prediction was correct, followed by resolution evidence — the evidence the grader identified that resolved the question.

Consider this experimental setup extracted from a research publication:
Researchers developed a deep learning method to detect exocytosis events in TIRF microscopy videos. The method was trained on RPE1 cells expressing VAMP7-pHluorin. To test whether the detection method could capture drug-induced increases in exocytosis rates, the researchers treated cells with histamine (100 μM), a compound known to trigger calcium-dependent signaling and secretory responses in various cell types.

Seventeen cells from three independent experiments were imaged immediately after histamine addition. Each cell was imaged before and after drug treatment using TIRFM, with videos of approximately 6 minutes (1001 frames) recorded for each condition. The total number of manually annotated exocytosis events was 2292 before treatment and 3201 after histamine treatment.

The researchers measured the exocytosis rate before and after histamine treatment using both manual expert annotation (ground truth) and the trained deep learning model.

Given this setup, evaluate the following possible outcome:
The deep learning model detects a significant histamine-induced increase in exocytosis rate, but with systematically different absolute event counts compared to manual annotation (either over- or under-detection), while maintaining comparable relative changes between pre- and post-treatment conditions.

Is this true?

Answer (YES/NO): NO